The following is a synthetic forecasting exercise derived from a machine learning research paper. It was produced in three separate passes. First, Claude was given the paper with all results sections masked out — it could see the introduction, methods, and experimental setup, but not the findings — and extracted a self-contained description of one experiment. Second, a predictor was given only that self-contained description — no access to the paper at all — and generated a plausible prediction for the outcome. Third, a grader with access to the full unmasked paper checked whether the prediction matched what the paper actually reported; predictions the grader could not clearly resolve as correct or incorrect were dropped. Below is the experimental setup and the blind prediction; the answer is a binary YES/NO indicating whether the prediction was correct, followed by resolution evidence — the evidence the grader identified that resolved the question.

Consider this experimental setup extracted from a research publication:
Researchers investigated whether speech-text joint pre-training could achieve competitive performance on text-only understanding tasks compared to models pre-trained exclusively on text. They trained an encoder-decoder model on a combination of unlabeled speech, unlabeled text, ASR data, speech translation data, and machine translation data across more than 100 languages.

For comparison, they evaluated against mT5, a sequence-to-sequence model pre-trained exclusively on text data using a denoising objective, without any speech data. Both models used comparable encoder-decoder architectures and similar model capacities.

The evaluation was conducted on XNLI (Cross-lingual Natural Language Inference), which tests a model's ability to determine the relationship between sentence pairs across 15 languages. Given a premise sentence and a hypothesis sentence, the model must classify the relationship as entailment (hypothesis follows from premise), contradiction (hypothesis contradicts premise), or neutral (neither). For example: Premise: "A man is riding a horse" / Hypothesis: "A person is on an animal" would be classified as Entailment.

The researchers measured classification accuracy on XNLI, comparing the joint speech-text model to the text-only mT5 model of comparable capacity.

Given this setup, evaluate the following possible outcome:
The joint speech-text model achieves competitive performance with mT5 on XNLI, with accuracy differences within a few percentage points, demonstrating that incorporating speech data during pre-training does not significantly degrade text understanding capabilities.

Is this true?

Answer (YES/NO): NO